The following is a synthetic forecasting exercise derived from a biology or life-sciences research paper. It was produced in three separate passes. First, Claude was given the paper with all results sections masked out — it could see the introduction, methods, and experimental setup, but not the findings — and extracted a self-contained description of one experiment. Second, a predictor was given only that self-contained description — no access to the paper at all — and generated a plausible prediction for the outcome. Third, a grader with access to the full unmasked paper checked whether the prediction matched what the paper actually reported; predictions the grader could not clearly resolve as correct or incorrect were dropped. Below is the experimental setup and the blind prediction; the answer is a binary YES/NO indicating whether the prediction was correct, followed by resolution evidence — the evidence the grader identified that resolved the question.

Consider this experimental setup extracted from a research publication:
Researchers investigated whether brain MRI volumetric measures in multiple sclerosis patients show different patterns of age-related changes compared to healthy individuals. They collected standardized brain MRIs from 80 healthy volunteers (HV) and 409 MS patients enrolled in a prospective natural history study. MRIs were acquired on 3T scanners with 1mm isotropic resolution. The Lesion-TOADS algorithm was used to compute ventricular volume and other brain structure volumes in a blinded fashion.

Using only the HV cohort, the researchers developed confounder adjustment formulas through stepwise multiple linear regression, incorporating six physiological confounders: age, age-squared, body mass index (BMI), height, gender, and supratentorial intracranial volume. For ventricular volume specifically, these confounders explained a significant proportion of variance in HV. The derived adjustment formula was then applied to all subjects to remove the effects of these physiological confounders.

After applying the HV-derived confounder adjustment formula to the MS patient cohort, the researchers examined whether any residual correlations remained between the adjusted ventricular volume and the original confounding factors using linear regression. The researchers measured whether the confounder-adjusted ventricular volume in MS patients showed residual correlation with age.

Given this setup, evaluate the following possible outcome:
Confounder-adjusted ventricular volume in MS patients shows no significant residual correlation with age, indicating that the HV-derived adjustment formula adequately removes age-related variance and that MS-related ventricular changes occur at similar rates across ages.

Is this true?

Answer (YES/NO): NO